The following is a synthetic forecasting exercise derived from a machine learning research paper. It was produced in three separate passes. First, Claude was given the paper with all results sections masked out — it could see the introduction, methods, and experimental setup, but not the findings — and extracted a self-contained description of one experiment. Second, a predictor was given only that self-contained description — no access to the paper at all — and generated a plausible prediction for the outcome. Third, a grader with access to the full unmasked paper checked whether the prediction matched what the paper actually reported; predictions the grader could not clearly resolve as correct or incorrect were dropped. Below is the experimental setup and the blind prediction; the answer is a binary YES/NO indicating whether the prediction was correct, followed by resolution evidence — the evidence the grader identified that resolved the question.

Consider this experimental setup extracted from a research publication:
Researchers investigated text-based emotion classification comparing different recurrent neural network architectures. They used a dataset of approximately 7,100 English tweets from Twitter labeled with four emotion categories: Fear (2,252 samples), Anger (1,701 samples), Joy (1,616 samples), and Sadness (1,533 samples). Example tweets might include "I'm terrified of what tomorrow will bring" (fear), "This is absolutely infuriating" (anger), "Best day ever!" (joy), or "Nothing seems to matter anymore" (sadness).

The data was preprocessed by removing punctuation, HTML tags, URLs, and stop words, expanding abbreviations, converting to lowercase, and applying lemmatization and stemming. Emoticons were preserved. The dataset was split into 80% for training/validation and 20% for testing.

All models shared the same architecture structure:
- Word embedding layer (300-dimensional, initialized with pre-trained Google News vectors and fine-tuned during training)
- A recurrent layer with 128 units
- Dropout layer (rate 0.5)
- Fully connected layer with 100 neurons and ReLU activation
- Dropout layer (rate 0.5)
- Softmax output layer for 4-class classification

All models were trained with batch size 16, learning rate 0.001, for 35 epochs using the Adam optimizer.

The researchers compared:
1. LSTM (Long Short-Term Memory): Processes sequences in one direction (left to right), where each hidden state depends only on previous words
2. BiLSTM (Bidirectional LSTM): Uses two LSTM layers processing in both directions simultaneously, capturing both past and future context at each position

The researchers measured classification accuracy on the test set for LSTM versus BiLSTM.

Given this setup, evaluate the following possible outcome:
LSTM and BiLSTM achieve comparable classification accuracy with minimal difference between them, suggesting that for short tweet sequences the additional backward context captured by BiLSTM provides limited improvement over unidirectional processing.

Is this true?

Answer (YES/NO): YES